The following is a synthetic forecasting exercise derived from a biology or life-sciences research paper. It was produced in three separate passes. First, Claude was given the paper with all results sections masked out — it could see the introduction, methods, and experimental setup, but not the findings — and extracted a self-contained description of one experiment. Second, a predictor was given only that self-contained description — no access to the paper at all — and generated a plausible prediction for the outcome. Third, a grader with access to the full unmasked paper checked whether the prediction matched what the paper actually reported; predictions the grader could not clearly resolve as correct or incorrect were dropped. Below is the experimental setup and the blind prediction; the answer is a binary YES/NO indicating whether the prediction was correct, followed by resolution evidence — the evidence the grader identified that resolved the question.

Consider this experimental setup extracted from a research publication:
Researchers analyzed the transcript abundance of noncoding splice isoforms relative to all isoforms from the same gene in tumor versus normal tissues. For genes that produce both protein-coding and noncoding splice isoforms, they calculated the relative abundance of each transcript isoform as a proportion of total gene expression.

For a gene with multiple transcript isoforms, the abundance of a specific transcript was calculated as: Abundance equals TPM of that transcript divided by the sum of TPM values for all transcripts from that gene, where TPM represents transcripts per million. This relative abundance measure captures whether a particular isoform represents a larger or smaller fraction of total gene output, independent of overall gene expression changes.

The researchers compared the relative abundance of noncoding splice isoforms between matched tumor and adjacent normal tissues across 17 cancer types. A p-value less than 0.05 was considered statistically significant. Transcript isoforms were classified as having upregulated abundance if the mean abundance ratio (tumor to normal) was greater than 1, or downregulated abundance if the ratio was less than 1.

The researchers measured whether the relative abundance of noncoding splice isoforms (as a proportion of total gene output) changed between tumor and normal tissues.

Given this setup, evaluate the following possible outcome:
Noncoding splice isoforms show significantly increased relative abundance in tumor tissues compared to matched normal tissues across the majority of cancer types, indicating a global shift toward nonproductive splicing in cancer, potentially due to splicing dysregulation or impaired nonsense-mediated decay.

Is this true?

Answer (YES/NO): NO